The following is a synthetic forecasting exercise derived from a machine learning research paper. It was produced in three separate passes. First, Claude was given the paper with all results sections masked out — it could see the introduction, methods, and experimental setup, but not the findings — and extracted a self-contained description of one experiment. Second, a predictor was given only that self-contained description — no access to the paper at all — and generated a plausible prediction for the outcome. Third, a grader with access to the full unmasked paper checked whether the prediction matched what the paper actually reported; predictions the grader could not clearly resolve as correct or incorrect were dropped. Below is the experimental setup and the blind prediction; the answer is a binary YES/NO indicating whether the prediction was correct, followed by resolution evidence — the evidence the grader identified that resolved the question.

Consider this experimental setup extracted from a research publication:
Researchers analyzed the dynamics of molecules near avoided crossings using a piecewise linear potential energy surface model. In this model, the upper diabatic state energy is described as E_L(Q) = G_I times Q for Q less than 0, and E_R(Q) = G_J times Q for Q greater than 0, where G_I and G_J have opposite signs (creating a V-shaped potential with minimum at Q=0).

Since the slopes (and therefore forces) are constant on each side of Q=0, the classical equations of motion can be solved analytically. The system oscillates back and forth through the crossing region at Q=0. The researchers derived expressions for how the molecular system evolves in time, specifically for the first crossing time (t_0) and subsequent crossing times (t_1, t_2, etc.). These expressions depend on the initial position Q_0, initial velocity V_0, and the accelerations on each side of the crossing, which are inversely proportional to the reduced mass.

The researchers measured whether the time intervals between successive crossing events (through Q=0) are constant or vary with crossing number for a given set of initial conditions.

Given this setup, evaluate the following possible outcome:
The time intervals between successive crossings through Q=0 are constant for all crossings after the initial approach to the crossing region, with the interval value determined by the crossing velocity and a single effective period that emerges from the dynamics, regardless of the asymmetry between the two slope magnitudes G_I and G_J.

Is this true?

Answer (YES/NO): NO